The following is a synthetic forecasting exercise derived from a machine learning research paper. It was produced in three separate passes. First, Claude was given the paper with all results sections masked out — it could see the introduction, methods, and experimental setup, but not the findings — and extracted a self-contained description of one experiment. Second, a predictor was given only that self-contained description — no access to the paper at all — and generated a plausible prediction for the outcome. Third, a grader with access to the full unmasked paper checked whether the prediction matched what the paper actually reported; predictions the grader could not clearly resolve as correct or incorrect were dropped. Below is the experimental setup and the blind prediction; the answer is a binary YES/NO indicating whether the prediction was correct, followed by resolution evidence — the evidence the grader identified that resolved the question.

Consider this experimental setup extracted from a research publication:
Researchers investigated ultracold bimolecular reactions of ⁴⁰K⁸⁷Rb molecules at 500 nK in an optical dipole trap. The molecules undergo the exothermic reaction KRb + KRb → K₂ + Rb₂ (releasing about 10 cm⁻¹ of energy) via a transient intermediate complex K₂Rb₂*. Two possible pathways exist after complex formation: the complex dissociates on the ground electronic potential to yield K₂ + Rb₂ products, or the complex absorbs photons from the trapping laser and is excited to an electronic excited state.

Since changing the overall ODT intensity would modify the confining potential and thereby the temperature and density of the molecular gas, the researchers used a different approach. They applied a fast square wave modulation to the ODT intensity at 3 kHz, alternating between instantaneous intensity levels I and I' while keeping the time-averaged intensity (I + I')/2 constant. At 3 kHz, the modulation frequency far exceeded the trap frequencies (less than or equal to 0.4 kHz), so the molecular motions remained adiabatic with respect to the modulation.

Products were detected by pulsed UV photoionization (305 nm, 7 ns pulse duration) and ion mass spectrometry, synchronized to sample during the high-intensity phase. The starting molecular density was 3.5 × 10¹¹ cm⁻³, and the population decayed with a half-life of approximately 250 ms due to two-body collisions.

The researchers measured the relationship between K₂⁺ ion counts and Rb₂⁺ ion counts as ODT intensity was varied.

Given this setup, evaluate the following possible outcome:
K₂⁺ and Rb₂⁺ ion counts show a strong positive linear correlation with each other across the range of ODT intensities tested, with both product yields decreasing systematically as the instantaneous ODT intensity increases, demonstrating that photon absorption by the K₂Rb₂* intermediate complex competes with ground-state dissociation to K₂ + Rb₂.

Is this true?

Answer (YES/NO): YES